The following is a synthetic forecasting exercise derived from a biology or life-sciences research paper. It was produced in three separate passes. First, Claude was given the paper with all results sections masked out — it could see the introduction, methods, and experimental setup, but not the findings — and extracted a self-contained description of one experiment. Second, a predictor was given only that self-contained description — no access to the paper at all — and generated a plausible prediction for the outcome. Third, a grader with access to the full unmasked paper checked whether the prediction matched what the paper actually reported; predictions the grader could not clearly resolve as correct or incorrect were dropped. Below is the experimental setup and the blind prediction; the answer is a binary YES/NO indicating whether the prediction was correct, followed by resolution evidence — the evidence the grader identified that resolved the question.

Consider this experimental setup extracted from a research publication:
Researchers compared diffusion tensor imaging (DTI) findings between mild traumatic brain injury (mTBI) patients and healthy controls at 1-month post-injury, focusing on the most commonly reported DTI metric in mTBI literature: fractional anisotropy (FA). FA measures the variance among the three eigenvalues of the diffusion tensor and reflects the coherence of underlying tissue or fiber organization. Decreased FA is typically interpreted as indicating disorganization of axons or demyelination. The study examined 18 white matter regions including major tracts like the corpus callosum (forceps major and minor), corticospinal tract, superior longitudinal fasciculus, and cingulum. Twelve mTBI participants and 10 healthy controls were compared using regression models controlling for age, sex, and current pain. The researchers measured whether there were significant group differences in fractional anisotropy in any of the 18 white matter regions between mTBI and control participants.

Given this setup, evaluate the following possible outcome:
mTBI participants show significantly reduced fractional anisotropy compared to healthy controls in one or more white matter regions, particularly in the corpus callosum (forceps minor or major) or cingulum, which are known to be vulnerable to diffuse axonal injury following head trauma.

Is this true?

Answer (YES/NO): NO